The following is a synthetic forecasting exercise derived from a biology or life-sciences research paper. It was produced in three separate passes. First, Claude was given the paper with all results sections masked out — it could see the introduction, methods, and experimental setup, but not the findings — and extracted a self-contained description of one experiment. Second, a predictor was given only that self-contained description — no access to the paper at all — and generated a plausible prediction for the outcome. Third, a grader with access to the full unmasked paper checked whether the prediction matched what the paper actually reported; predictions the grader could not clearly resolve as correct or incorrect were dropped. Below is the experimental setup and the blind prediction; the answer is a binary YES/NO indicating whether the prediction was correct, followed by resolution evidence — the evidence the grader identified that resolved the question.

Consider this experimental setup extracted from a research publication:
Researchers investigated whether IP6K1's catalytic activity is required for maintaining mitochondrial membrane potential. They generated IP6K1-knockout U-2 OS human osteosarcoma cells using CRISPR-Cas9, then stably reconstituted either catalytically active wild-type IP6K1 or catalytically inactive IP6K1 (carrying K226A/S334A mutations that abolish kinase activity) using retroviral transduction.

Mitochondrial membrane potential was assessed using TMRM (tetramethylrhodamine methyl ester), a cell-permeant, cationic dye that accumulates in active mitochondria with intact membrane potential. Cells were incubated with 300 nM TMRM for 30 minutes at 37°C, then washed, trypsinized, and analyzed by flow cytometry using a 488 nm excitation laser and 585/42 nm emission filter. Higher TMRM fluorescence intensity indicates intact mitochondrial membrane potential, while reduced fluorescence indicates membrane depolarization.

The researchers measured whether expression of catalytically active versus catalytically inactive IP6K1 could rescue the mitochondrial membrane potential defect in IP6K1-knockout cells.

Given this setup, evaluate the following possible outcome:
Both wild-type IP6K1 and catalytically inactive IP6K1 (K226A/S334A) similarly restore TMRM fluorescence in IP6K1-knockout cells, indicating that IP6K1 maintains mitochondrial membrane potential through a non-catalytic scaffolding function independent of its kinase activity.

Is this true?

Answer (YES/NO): NO